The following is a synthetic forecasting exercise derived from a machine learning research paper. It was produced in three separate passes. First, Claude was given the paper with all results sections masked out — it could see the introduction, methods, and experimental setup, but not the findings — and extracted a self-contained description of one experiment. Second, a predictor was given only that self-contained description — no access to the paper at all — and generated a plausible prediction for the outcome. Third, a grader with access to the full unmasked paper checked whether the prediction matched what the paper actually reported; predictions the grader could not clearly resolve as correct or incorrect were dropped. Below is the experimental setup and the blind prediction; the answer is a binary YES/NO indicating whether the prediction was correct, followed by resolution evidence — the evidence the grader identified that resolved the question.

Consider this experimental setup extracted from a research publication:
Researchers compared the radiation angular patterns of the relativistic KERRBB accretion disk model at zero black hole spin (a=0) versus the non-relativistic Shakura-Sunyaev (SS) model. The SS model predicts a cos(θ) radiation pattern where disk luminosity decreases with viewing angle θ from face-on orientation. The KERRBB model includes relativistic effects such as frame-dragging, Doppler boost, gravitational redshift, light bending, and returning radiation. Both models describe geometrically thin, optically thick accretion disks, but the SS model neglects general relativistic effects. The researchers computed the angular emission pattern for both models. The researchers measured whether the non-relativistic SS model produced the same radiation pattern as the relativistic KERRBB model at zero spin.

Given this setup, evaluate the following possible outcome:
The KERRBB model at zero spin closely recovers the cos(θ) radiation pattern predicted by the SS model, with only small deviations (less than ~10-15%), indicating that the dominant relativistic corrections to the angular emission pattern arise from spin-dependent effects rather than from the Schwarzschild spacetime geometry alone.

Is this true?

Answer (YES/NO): NO